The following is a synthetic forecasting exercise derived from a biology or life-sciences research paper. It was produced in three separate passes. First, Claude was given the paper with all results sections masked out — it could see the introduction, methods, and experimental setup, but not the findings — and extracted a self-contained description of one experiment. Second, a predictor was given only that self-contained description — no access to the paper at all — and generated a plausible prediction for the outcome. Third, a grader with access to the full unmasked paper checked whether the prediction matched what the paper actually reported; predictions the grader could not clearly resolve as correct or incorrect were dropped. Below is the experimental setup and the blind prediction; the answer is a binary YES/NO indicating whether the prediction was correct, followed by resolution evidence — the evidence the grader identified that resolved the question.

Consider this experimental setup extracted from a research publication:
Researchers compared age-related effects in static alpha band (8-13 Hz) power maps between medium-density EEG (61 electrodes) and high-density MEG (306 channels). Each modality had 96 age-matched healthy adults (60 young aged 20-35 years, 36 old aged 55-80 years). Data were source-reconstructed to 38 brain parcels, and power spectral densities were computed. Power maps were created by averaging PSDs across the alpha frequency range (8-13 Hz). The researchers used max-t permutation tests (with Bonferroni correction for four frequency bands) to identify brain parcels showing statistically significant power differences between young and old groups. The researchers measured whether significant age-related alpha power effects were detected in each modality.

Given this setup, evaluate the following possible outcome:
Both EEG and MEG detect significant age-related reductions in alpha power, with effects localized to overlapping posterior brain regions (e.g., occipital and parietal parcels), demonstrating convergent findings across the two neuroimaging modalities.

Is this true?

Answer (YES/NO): NO